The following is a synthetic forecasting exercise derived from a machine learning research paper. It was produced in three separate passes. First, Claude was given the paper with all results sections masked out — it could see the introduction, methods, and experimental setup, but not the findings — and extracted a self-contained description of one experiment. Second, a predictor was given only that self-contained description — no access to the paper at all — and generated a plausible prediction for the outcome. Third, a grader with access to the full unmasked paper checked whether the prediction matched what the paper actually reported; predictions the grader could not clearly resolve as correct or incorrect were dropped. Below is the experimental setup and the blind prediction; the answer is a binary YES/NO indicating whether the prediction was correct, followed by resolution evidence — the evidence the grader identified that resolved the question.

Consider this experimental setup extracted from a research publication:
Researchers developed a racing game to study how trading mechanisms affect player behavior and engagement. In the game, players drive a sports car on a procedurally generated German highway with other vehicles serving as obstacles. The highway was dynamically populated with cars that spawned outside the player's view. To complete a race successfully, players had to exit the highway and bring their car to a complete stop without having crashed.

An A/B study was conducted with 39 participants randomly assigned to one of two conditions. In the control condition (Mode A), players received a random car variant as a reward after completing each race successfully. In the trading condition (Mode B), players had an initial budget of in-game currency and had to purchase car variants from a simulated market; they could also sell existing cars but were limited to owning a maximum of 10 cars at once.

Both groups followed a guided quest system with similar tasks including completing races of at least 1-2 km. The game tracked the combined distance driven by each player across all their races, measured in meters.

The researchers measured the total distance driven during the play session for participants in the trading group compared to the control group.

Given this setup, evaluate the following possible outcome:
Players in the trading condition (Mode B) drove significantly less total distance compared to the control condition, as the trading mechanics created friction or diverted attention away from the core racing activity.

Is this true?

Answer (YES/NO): NO